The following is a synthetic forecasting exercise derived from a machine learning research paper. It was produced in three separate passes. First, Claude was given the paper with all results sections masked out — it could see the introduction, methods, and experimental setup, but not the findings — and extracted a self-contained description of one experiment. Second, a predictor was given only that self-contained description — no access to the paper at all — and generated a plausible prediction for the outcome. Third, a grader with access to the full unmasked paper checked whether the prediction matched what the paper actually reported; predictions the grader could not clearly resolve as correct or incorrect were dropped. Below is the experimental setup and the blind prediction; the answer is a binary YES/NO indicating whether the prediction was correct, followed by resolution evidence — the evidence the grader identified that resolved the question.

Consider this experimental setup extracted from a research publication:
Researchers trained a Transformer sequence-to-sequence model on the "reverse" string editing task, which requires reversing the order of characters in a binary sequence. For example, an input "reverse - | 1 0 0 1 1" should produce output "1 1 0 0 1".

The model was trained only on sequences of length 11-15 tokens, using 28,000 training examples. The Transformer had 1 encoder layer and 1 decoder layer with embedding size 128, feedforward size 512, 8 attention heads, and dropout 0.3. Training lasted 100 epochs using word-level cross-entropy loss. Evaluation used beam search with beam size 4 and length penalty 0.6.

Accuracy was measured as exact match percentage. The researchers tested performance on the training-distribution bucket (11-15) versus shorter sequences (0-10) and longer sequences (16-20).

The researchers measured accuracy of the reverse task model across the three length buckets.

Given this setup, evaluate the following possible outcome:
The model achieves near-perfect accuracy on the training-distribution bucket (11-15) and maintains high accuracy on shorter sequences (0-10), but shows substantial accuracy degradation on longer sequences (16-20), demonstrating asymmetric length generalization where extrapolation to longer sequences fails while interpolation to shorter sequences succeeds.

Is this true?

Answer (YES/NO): NO